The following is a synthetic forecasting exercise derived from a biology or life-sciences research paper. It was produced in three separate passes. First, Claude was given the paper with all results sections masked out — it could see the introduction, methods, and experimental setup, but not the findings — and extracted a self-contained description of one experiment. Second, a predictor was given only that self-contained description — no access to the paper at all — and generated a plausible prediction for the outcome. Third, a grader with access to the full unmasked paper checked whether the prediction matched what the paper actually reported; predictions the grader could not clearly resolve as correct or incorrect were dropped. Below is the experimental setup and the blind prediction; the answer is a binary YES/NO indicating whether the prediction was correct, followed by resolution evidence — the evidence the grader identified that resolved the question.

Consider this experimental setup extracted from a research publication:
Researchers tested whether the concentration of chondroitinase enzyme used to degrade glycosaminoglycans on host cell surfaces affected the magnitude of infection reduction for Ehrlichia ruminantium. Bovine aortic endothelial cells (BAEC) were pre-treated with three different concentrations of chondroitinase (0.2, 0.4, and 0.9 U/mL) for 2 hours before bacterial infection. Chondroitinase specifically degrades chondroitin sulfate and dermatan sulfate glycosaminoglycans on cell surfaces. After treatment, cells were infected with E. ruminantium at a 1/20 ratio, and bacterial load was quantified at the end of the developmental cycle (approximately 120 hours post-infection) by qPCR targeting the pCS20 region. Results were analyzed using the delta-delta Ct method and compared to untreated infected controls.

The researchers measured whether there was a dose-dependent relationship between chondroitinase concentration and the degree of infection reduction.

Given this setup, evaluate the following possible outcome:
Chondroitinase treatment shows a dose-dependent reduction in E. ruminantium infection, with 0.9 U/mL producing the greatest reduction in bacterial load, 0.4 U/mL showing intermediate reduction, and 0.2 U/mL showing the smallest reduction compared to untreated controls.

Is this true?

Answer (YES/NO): NO